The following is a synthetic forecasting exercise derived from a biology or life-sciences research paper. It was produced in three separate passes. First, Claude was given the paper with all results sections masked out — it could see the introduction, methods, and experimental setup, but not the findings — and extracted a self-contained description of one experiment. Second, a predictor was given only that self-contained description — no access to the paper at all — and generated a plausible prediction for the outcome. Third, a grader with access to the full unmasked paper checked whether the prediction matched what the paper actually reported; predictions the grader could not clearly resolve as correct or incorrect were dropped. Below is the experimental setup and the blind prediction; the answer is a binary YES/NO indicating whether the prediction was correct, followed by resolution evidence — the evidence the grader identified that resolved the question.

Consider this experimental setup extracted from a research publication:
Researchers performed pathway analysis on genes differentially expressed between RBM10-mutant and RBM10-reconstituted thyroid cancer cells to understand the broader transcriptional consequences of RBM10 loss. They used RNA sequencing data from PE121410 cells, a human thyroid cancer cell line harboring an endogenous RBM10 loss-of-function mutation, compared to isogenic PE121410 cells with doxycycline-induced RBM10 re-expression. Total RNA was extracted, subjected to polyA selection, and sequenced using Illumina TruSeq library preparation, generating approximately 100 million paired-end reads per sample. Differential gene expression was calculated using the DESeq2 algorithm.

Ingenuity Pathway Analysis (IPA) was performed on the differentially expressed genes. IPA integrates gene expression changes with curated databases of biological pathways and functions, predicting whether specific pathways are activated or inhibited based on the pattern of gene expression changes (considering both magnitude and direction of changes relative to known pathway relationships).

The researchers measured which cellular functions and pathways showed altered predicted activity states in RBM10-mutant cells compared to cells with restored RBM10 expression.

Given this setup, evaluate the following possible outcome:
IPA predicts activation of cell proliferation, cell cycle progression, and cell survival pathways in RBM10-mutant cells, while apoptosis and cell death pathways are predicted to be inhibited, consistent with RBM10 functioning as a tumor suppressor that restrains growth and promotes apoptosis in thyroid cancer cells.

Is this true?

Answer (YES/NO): YES